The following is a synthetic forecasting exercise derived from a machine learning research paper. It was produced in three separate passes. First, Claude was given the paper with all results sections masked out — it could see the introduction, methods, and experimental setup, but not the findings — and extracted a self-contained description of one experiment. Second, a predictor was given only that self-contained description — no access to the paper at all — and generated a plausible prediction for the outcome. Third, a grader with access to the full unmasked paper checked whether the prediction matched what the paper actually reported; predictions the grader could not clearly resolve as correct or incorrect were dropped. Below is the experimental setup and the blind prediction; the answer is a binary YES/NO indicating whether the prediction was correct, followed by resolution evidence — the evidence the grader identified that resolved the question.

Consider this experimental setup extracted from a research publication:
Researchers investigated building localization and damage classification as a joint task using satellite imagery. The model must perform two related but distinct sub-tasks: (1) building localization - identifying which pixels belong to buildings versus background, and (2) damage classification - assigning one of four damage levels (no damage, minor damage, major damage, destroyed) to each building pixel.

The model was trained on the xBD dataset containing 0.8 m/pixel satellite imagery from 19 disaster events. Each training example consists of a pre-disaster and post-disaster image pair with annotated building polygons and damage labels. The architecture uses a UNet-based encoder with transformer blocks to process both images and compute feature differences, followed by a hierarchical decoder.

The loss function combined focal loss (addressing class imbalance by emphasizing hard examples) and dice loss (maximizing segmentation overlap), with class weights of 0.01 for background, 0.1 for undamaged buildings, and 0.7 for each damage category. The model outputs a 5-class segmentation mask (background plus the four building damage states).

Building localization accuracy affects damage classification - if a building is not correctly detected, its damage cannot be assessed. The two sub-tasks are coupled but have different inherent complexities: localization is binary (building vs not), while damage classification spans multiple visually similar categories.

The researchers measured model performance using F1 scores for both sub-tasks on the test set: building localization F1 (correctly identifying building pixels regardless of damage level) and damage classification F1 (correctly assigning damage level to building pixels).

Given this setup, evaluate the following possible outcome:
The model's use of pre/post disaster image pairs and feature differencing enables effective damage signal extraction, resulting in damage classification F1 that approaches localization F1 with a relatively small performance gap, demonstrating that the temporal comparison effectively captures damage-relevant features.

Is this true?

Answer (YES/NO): NO